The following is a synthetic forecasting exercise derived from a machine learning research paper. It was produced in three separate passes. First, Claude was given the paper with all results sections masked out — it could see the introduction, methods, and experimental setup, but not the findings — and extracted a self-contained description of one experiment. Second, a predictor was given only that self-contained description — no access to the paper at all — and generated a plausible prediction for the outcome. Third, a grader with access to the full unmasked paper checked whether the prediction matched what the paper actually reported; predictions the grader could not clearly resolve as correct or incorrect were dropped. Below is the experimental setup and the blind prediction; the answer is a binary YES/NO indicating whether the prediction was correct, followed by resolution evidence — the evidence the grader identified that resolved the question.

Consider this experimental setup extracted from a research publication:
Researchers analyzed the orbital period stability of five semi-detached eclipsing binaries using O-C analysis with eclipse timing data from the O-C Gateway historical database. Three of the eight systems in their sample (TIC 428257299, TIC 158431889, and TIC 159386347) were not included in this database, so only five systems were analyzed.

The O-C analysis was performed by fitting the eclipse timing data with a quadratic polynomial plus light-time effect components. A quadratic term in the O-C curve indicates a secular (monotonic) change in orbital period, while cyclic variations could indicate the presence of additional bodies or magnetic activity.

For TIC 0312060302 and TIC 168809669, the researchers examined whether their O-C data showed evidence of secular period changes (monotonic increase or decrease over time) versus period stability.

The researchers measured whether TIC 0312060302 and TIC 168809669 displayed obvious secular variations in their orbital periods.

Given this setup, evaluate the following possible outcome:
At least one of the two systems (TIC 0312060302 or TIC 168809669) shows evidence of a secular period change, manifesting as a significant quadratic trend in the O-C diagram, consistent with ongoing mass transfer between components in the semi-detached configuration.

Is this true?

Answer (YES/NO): NO